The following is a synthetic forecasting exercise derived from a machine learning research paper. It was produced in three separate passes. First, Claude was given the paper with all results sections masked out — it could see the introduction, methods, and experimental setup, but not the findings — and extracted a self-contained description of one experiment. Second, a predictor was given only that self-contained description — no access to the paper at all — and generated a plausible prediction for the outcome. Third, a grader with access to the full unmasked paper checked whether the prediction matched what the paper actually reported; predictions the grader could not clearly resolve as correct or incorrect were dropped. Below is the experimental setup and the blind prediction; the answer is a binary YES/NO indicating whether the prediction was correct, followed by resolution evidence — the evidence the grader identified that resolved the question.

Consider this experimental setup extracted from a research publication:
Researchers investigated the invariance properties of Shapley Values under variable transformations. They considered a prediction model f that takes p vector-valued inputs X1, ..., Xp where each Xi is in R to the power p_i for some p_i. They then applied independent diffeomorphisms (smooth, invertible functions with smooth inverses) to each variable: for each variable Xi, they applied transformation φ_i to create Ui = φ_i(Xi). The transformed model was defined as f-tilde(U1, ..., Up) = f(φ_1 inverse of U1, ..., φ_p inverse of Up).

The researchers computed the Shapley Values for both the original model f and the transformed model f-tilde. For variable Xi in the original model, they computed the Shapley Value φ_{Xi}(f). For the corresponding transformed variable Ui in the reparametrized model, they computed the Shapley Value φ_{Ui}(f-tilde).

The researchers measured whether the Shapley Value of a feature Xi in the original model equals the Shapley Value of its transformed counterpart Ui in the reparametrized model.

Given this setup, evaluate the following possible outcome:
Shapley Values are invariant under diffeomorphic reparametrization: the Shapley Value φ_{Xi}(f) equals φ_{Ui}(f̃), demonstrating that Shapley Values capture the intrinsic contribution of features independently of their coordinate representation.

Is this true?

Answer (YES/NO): YES